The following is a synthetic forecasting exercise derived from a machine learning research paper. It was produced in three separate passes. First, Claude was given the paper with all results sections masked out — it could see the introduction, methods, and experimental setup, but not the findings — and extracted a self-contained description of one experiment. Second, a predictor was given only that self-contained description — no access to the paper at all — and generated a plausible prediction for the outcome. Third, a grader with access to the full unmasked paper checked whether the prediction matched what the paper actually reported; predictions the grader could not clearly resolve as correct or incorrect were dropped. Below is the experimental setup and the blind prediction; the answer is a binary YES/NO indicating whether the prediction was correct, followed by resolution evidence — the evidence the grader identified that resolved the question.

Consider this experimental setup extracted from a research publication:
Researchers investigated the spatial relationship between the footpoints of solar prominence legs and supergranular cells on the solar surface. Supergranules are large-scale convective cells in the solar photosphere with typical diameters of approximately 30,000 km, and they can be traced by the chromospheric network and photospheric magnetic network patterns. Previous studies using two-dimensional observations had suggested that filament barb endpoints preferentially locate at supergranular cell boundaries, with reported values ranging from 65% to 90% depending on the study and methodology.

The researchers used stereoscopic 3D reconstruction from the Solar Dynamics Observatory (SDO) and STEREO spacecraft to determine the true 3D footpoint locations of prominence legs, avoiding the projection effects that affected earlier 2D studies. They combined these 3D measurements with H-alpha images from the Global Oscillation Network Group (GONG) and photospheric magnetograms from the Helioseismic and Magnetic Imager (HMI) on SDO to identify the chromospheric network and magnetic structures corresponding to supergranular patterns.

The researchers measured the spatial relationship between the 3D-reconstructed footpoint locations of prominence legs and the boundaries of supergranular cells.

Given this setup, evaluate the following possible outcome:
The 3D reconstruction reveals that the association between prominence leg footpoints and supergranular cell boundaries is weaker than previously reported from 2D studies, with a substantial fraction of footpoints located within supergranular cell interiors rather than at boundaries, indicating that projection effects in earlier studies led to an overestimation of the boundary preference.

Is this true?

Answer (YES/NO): NO